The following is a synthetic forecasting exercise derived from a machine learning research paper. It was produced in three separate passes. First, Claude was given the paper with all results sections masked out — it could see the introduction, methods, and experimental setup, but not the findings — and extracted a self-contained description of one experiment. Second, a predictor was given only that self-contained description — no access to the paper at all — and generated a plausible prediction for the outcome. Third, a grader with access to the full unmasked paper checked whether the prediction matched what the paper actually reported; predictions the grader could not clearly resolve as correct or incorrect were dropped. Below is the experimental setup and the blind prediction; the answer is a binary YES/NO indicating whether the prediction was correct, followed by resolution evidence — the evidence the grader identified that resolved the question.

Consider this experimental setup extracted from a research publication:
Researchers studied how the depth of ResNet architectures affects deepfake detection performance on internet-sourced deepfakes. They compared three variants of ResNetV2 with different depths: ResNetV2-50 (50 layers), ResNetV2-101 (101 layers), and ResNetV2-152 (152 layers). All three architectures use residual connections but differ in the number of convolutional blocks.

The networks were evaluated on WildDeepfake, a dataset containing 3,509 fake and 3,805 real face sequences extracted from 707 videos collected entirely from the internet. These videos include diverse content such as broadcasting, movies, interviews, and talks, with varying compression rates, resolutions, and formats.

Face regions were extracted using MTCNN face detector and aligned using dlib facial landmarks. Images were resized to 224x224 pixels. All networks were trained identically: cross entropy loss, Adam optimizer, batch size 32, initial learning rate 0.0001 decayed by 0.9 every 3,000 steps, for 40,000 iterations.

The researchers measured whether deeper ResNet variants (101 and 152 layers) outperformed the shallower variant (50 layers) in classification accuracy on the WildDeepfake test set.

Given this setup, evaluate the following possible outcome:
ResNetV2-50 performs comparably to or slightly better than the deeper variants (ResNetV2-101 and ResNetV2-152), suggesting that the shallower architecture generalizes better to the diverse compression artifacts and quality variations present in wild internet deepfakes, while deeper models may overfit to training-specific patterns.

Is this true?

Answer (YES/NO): NO